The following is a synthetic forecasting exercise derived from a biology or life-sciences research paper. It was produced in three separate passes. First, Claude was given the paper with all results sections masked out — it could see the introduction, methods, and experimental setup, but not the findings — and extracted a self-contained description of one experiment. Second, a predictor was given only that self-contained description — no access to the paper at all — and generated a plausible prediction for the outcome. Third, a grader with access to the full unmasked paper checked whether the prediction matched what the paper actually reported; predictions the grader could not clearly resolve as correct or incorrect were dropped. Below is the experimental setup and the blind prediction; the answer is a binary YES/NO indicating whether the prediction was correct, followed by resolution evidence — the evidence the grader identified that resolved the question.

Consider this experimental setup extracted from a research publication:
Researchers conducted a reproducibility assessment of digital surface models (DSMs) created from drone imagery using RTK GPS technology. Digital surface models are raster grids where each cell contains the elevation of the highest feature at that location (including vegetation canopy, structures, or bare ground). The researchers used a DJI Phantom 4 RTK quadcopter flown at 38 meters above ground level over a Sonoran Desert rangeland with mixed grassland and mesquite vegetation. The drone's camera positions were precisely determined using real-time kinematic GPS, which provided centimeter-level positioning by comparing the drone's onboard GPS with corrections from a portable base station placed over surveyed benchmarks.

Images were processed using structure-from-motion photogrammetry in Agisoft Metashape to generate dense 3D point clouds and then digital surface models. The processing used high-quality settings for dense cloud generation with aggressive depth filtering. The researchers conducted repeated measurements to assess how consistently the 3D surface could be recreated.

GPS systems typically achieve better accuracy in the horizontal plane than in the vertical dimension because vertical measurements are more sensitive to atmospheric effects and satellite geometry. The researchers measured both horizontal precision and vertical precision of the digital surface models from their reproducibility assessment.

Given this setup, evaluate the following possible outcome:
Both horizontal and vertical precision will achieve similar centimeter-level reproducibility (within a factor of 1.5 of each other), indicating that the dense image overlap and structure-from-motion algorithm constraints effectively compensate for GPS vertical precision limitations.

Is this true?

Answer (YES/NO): NO